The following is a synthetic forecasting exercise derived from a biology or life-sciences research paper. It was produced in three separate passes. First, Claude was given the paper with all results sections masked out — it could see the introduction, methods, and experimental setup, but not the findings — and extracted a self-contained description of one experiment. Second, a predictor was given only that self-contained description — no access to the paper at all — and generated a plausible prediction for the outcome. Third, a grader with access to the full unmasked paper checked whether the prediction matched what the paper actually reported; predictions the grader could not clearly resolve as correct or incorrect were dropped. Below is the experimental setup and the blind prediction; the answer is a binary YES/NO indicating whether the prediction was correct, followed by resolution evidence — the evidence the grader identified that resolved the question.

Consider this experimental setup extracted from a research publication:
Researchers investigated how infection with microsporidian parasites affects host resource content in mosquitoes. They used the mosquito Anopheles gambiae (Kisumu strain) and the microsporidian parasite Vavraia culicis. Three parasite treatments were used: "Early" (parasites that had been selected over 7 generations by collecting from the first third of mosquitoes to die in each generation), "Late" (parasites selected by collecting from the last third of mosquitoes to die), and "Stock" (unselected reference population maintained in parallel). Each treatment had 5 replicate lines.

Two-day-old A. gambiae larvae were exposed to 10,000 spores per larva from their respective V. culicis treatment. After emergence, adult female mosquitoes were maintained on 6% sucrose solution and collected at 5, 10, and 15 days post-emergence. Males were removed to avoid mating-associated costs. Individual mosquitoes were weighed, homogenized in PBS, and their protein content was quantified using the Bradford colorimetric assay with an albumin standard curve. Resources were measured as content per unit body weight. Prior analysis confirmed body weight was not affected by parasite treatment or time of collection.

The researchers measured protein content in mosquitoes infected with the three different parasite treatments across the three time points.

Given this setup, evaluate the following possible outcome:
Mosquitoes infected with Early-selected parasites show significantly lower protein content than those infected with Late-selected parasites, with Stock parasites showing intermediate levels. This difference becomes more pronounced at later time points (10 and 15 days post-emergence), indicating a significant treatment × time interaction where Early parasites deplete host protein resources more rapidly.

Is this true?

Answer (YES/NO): NO